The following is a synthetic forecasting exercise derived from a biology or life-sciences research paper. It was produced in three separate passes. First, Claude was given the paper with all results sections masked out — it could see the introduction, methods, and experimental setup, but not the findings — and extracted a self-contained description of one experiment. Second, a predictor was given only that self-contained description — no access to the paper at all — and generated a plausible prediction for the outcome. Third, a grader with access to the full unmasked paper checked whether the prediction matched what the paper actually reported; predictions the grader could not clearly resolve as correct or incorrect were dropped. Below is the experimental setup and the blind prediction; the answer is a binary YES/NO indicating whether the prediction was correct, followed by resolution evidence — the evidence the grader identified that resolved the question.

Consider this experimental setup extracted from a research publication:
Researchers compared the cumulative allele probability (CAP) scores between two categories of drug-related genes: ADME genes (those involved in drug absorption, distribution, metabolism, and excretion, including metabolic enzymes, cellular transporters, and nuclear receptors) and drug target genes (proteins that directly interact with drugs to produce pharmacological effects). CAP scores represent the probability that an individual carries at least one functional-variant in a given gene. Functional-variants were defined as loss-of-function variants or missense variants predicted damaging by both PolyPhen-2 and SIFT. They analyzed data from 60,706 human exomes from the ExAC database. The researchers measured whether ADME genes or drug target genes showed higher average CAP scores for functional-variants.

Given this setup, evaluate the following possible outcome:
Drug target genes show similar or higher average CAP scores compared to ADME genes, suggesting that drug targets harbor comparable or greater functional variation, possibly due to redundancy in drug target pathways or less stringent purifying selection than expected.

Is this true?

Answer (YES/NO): YES